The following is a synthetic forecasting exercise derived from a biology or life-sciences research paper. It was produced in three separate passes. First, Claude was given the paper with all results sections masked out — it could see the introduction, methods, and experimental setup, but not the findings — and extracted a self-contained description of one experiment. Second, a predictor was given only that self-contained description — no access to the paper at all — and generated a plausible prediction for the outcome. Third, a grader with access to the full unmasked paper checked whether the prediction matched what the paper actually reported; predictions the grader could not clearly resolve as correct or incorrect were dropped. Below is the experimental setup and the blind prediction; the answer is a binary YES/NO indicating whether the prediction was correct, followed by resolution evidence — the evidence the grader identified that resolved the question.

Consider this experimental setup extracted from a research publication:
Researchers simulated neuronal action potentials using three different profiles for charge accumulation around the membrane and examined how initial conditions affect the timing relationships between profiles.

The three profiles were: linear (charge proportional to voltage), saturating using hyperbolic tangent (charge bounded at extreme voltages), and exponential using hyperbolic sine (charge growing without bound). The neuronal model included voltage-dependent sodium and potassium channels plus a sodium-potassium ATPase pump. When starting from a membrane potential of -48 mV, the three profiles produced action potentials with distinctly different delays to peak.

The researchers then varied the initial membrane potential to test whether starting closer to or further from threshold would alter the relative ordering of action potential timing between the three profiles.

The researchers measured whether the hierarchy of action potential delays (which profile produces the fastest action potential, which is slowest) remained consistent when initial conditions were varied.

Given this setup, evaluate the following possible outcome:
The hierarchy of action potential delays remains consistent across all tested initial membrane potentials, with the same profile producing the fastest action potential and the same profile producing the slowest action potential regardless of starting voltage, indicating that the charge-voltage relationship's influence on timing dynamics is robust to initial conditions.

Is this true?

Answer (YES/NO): YES